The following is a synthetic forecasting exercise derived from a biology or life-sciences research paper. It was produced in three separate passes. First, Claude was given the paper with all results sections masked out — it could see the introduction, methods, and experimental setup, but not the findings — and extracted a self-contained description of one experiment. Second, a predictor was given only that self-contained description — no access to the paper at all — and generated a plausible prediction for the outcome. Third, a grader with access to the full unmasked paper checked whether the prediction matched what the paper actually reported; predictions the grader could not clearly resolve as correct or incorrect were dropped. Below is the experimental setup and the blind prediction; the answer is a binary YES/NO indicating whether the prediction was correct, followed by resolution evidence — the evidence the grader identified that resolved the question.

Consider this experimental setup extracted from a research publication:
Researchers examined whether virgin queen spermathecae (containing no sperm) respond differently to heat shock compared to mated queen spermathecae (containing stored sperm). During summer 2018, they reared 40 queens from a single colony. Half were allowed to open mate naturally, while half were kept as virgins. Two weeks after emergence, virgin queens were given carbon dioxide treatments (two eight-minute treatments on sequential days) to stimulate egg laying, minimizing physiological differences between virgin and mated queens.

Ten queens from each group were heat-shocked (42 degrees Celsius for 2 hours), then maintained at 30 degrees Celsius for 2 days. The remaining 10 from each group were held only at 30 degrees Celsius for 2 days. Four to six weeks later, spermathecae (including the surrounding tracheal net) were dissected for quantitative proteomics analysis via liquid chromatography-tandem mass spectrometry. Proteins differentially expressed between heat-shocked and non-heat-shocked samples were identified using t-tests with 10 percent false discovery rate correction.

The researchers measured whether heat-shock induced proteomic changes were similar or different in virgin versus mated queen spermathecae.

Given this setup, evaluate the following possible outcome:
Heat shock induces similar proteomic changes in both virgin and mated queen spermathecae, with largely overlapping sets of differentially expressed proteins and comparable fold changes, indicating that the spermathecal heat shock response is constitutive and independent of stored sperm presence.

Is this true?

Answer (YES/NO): NO